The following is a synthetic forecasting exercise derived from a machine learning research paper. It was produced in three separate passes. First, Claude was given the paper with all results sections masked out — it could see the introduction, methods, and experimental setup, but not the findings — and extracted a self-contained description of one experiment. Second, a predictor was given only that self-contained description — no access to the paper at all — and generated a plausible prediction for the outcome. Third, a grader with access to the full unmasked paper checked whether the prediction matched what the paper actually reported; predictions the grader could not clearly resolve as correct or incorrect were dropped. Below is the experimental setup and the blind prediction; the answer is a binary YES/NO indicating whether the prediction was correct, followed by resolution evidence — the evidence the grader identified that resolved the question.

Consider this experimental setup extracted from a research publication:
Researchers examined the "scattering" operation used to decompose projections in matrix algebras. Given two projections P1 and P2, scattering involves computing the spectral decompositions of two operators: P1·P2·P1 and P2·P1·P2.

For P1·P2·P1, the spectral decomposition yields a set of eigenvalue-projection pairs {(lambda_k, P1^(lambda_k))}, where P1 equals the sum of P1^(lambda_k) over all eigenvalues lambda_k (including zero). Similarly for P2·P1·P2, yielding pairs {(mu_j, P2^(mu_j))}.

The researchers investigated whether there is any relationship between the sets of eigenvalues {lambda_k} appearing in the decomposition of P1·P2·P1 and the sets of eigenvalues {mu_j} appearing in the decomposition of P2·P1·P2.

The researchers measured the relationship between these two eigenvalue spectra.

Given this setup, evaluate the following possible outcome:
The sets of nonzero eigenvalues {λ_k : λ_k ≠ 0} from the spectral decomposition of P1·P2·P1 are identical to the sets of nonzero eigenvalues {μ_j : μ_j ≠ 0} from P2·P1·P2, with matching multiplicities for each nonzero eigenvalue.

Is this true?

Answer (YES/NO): YES